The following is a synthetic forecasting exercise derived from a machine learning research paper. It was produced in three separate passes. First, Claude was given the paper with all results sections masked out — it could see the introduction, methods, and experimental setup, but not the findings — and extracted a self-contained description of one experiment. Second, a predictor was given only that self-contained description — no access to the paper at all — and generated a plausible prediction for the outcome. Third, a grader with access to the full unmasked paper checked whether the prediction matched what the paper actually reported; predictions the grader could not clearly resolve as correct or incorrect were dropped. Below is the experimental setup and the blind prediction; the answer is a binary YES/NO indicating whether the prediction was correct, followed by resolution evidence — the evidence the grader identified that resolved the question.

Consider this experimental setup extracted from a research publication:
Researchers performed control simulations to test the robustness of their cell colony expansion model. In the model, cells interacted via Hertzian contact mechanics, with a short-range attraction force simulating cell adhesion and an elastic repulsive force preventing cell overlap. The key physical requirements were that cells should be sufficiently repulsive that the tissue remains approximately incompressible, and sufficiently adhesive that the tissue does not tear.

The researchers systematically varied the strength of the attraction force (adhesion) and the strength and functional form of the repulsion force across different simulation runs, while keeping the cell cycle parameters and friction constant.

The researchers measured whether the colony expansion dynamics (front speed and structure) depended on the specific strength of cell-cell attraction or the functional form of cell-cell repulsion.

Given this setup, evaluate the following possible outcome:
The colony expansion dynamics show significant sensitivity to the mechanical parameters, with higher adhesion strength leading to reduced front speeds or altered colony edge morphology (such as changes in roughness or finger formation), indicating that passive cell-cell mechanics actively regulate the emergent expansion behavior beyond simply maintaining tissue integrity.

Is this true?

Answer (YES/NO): NO